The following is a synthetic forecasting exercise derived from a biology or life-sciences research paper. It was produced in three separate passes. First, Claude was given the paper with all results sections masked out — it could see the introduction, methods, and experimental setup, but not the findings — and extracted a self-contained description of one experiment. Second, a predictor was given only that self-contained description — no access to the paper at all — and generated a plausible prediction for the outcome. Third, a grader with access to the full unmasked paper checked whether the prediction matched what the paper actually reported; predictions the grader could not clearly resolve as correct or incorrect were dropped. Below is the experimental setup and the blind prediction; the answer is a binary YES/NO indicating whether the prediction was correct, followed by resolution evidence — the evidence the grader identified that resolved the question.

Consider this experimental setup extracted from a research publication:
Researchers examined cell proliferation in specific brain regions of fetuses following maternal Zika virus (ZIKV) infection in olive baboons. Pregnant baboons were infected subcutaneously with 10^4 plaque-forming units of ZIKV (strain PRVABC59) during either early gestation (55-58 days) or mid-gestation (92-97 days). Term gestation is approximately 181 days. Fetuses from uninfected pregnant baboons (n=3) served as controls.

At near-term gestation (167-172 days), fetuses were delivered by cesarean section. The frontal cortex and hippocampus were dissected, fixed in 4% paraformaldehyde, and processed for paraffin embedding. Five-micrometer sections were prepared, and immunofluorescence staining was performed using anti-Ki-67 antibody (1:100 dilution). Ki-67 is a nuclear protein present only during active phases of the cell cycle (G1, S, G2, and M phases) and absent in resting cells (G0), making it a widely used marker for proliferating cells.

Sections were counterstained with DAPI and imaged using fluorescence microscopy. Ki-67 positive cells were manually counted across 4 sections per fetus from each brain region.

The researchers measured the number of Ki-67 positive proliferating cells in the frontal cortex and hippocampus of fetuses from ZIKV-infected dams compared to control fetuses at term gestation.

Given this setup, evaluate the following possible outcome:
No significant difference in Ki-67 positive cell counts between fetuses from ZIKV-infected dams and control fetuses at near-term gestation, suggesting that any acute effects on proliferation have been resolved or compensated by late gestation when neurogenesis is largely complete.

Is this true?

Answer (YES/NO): YES